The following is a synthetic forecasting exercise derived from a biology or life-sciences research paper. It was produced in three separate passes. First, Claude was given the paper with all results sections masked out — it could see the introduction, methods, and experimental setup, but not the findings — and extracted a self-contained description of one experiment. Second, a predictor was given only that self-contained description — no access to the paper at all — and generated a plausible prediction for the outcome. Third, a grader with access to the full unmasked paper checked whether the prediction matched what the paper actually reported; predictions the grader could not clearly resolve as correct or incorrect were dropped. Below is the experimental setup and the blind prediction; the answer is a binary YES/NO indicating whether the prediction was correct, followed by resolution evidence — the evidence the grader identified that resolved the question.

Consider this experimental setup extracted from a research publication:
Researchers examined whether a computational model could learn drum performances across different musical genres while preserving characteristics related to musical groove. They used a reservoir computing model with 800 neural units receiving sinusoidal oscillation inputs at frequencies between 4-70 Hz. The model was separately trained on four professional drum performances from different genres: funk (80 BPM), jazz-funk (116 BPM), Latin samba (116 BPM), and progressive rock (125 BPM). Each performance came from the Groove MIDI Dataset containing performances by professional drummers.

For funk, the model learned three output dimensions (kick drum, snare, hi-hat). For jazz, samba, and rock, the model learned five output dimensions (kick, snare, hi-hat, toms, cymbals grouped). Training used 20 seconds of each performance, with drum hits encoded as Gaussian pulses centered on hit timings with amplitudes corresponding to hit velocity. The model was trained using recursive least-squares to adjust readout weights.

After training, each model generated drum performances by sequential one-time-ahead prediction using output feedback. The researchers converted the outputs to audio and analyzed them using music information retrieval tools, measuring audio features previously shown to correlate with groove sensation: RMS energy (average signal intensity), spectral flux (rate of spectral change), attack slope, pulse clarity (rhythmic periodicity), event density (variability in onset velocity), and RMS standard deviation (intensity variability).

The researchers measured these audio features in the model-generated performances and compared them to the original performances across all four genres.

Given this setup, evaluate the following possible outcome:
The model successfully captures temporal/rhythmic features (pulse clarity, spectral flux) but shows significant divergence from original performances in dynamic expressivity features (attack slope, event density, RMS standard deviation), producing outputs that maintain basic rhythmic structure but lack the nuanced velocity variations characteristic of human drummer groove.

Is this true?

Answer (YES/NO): NO